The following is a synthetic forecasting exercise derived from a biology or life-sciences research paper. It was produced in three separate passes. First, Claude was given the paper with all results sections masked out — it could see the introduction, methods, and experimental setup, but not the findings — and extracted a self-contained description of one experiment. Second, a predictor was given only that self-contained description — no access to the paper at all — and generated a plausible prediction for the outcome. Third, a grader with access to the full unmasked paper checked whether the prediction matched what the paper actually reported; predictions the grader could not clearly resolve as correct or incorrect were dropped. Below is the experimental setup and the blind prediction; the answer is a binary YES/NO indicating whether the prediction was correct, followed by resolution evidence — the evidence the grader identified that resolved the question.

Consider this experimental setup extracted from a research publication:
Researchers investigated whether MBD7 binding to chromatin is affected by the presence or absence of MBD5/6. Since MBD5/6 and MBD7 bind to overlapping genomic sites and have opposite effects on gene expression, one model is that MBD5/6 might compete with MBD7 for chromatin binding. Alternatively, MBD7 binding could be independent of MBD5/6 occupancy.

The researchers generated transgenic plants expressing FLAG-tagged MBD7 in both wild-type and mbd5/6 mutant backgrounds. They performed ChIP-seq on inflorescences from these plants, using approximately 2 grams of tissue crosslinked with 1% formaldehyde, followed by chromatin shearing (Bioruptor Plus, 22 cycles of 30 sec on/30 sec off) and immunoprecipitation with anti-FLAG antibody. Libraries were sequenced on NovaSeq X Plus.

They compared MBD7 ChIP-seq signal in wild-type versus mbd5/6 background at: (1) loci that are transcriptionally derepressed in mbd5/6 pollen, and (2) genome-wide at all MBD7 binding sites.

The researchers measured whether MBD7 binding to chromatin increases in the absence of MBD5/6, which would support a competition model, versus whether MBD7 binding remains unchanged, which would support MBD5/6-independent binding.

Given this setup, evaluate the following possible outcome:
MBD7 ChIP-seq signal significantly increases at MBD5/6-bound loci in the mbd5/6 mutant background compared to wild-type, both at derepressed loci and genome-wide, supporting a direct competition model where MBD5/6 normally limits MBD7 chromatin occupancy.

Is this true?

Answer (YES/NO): NO